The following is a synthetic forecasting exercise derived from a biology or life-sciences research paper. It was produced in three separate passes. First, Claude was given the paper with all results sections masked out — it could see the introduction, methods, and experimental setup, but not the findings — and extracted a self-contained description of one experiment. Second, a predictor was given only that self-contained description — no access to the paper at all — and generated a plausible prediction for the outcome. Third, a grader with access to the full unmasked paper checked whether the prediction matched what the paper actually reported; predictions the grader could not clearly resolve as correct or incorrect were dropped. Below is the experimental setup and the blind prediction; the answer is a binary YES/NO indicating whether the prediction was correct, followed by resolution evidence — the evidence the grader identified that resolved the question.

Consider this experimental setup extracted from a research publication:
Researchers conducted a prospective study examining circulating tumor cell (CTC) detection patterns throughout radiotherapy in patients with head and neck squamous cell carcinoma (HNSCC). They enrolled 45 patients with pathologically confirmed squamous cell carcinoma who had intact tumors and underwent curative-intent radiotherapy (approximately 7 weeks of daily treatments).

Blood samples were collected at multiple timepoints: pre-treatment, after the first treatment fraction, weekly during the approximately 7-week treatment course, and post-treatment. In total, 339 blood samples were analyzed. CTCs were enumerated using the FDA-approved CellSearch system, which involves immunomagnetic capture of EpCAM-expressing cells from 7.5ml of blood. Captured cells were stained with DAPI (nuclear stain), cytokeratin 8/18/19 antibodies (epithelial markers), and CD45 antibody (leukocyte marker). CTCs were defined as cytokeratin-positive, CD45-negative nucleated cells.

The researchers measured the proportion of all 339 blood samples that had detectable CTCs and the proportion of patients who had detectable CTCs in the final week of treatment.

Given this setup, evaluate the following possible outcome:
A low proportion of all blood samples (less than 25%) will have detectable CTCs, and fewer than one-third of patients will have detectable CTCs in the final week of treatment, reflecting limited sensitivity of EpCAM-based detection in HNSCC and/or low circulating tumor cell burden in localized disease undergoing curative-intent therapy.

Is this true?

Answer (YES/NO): NO